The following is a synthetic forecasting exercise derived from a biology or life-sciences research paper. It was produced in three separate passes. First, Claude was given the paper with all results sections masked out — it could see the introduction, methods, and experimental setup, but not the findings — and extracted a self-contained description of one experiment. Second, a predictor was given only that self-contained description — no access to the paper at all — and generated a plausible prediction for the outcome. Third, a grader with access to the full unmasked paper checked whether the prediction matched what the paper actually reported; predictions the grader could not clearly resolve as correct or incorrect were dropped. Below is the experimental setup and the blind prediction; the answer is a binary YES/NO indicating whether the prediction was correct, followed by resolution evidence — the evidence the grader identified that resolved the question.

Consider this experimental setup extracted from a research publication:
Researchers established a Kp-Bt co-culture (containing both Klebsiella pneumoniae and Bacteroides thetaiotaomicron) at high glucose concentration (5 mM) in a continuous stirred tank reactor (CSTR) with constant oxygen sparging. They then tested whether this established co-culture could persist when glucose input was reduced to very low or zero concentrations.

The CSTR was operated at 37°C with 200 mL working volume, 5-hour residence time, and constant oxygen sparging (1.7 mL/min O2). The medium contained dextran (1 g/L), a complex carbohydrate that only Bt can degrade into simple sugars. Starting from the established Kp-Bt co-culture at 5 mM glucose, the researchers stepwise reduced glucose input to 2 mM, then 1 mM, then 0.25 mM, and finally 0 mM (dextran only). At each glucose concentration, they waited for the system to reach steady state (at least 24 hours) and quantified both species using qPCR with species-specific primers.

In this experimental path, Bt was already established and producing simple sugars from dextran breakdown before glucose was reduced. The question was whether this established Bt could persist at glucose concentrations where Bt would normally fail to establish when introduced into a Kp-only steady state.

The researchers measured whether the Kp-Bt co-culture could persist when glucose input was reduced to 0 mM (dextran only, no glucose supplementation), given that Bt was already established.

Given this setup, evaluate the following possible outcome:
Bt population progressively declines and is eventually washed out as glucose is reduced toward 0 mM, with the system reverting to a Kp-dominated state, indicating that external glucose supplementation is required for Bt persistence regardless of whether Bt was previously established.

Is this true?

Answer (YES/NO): NO